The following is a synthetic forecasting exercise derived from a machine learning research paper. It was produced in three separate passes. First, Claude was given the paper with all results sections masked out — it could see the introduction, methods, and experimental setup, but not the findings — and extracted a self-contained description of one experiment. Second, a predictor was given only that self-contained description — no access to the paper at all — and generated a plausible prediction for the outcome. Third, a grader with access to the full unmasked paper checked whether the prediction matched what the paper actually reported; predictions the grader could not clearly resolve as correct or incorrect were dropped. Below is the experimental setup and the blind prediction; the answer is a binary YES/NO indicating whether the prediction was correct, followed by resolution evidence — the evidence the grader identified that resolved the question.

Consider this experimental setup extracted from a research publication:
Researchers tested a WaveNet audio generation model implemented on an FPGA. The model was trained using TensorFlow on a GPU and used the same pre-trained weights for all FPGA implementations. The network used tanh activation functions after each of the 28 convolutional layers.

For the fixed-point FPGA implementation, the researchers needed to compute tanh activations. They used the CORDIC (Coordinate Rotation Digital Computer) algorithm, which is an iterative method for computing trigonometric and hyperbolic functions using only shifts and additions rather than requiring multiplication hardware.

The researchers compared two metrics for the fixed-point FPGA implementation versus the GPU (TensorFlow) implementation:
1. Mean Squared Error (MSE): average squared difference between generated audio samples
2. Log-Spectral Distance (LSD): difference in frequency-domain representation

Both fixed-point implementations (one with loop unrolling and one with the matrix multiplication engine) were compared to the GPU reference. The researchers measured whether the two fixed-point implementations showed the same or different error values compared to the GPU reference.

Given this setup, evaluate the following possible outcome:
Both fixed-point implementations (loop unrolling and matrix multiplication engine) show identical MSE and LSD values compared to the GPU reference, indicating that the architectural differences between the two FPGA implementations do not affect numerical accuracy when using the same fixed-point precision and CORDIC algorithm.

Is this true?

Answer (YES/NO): YES